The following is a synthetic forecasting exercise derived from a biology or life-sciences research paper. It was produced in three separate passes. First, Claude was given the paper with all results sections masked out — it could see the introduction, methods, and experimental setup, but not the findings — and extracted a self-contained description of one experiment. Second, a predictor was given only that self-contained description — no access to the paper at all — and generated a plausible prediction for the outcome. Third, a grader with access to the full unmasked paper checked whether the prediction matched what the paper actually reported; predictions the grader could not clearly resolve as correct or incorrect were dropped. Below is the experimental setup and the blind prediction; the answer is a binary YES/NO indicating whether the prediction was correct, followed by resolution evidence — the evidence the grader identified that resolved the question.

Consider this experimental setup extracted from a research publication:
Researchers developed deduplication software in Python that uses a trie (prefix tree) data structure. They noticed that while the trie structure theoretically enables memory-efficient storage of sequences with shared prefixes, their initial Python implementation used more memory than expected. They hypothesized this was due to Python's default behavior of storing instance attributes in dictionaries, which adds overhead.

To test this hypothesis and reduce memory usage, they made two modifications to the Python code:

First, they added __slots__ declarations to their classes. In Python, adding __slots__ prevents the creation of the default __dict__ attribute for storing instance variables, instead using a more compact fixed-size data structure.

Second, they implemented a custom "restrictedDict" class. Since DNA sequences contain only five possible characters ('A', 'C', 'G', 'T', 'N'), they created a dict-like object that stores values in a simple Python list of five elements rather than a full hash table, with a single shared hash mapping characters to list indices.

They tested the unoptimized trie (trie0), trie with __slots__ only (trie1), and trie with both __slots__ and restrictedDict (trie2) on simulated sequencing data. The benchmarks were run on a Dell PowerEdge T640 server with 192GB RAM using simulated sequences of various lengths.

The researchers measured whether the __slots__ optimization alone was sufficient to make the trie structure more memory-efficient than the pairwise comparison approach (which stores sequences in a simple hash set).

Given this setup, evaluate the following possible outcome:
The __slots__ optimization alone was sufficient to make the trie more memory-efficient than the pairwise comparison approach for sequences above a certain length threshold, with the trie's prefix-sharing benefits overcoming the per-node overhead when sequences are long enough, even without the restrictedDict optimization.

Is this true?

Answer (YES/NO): NO